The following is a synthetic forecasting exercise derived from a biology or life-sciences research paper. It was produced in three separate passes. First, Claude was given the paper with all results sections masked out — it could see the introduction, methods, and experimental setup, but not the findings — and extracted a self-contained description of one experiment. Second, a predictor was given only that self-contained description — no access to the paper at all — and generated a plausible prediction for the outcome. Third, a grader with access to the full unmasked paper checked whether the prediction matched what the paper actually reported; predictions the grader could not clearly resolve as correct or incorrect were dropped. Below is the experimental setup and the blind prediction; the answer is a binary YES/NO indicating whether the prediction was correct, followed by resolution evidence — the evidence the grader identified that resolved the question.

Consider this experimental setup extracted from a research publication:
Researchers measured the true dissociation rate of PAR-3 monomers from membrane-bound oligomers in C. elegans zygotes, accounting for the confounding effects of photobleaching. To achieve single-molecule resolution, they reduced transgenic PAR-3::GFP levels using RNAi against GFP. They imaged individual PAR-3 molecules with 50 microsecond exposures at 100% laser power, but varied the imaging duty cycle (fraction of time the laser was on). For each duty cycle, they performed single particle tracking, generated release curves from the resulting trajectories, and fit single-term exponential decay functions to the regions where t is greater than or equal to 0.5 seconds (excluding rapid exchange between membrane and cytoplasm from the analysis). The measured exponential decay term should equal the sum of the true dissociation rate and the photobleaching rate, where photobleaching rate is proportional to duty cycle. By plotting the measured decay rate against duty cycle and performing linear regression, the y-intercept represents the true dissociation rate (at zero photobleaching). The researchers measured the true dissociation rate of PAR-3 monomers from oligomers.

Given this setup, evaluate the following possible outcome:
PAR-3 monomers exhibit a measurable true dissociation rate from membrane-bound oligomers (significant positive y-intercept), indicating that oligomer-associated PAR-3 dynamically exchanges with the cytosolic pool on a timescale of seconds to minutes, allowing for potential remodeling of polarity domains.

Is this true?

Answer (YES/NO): YES